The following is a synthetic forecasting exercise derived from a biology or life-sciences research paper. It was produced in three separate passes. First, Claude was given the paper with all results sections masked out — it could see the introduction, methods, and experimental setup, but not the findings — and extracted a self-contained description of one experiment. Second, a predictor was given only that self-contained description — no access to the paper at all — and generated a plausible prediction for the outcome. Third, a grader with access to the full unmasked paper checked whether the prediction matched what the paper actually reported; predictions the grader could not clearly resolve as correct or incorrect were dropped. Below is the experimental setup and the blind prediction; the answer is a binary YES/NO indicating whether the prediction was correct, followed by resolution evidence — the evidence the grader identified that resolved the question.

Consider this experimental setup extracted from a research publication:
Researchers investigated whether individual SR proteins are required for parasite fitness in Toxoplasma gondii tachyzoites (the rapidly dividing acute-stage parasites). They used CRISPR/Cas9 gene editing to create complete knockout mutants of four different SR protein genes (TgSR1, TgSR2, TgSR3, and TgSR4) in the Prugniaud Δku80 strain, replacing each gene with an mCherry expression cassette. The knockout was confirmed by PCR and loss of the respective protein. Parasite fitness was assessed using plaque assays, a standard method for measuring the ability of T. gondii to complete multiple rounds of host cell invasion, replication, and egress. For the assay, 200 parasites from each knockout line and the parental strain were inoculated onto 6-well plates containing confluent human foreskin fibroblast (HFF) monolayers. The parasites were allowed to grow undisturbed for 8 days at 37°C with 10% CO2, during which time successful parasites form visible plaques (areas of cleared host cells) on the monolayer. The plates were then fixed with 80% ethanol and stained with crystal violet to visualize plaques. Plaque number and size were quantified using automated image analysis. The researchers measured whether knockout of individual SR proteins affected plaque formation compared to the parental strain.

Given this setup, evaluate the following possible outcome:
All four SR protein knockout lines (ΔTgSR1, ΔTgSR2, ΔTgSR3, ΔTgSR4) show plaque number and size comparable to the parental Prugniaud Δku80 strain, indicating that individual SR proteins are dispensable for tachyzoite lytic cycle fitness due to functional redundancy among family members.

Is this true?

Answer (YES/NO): NO